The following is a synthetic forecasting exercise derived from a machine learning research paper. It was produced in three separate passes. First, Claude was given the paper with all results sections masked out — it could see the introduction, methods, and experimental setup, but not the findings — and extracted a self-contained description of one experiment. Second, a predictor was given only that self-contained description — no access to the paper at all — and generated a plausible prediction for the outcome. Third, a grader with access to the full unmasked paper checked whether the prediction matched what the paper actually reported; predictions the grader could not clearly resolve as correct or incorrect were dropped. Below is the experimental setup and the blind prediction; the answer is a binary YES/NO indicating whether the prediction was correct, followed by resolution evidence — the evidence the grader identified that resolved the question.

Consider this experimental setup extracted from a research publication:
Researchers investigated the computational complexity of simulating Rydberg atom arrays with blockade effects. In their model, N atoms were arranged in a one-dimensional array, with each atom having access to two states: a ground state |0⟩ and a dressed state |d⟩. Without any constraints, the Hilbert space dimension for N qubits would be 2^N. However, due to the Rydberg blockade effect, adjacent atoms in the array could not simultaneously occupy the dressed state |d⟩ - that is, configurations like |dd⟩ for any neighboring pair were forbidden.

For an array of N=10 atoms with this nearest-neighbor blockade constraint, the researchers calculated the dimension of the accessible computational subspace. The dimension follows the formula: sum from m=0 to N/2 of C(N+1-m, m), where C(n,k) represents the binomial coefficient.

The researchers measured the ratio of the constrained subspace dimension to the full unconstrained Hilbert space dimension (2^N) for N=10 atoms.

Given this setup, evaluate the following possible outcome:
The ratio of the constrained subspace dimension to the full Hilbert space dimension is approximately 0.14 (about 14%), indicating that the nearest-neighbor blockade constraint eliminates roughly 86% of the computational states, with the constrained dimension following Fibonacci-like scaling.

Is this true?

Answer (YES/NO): YES